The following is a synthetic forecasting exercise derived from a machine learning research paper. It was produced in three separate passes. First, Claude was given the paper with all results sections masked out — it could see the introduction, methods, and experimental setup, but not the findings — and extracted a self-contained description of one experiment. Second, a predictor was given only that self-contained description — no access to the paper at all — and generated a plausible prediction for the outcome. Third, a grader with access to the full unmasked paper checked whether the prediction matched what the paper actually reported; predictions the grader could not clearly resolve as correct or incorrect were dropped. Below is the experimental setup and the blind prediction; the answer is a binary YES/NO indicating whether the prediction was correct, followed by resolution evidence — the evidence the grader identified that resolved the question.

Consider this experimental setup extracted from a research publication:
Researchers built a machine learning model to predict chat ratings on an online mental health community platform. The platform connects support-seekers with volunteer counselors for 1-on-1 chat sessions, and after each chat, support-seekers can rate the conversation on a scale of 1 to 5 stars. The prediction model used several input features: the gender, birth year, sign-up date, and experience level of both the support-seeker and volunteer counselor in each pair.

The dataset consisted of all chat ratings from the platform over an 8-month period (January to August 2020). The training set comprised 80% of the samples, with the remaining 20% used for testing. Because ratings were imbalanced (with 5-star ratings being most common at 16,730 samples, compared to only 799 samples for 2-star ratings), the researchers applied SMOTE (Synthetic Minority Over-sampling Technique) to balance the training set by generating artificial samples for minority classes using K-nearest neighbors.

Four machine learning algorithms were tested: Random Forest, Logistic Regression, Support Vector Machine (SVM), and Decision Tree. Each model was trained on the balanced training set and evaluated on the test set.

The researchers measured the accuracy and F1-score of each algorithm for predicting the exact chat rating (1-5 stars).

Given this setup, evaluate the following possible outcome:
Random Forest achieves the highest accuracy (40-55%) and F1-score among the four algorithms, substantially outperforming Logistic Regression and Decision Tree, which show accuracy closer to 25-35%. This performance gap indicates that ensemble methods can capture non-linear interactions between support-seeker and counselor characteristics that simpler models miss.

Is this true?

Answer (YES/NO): NO